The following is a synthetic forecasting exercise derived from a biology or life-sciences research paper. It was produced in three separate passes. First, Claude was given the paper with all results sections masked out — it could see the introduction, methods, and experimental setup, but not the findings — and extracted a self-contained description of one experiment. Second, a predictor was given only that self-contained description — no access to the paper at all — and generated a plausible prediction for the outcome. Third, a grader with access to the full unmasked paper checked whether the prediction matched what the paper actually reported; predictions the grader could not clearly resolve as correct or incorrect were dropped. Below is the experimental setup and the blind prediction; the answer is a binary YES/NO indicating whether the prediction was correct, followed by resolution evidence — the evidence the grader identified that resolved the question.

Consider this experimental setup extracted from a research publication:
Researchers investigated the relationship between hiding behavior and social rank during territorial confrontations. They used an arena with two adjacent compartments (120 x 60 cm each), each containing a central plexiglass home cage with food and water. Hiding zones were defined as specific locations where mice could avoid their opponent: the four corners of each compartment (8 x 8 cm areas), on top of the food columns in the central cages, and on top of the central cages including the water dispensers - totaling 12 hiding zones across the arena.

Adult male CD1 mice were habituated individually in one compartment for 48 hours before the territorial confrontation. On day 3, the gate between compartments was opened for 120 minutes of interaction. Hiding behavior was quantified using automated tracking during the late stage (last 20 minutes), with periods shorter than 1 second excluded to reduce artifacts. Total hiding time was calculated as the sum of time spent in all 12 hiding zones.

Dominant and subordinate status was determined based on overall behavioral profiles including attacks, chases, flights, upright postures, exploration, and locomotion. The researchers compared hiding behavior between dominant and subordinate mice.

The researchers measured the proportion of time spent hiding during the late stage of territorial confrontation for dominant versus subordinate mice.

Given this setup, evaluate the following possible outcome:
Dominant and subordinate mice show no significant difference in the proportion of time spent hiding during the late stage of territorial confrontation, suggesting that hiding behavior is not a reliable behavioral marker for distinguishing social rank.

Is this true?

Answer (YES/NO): NO